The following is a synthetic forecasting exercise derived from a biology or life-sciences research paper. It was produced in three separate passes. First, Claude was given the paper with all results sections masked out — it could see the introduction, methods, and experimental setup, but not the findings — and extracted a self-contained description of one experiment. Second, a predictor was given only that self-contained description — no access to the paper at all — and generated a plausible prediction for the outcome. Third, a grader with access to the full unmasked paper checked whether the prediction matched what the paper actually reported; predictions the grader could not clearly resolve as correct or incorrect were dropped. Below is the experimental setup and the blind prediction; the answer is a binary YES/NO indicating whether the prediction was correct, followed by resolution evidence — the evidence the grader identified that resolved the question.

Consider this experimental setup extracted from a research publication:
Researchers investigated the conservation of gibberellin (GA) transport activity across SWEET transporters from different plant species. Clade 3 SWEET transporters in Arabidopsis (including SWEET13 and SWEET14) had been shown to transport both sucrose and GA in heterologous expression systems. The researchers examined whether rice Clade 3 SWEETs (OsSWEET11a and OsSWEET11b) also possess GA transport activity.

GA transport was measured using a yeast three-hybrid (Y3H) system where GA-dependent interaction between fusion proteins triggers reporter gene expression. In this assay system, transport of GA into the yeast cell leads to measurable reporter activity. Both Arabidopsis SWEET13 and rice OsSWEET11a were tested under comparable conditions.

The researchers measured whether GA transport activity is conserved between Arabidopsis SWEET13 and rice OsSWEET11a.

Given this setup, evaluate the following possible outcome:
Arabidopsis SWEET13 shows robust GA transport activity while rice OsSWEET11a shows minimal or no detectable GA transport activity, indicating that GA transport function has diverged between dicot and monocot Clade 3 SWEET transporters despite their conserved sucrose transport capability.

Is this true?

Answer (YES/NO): YES